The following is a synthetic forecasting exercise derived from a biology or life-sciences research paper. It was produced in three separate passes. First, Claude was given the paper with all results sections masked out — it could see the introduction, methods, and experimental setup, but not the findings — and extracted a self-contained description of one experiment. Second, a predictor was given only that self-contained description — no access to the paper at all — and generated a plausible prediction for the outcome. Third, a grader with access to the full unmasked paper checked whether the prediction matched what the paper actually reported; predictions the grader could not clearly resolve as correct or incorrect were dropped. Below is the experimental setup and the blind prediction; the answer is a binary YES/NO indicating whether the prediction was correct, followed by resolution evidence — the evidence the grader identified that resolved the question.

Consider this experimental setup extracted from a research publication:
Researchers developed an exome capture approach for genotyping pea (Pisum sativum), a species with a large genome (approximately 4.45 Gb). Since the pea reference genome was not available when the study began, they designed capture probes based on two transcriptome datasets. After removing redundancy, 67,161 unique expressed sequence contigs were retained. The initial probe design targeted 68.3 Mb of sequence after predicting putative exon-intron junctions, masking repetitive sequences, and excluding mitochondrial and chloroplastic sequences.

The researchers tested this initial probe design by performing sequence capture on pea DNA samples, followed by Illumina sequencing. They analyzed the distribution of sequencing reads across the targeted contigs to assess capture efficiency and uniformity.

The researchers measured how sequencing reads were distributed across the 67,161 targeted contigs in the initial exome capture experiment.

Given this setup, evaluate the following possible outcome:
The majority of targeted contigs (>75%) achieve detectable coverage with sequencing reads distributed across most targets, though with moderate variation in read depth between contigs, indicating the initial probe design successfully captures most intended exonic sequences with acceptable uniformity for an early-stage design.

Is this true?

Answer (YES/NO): NO